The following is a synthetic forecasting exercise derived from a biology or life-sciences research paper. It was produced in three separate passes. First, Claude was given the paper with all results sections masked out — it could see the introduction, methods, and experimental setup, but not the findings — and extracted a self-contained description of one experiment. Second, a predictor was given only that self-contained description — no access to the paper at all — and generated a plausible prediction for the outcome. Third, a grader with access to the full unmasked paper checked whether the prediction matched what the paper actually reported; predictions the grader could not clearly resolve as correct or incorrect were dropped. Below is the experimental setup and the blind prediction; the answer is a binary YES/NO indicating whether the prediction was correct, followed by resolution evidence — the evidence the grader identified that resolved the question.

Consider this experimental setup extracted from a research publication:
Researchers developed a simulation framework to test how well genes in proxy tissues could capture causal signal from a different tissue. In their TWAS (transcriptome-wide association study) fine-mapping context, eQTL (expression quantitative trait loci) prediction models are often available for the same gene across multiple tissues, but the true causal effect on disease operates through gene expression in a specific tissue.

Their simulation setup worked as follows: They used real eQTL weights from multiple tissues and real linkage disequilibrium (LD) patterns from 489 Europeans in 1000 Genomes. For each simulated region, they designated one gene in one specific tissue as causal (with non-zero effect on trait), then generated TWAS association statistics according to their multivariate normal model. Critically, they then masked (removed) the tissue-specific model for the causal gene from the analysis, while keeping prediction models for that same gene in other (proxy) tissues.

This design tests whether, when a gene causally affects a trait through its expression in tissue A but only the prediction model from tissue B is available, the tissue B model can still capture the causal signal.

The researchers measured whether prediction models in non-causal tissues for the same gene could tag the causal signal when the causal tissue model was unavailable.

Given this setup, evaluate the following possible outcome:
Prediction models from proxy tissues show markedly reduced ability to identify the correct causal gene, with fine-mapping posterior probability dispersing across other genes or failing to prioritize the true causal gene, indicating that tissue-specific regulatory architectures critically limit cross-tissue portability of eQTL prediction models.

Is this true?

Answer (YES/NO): NO